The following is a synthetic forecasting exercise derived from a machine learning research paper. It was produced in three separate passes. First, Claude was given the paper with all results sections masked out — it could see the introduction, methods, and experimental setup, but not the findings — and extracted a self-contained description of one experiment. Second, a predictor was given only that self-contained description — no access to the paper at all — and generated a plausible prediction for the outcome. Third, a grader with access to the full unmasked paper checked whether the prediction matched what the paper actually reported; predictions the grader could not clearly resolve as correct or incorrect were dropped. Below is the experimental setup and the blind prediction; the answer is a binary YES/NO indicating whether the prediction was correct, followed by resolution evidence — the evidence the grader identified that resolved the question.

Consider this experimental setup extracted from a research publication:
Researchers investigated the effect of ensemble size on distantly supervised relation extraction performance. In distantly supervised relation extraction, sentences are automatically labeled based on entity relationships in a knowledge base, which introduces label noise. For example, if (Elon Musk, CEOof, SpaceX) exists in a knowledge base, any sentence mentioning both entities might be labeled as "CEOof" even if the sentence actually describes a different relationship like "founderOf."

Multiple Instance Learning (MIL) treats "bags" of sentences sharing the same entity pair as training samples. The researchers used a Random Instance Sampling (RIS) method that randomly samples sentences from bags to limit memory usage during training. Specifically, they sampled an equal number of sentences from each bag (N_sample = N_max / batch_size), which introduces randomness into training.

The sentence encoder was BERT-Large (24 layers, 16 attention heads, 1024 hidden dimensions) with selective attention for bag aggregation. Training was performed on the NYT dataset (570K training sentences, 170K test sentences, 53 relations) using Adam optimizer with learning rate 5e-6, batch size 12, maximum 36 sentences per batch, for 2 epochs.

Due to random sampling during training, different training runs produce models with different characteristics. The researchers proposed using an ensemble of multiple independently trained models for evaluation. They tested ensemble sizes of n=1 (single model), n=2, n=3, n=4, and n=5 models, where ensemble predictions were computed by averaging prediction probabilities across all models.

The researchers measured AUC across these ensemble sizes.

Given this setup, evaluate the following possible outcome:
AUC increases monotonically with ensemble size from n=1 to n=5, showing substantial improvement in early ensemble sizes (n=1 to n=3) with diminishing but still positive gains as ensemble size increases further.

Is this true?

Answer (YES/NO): YES